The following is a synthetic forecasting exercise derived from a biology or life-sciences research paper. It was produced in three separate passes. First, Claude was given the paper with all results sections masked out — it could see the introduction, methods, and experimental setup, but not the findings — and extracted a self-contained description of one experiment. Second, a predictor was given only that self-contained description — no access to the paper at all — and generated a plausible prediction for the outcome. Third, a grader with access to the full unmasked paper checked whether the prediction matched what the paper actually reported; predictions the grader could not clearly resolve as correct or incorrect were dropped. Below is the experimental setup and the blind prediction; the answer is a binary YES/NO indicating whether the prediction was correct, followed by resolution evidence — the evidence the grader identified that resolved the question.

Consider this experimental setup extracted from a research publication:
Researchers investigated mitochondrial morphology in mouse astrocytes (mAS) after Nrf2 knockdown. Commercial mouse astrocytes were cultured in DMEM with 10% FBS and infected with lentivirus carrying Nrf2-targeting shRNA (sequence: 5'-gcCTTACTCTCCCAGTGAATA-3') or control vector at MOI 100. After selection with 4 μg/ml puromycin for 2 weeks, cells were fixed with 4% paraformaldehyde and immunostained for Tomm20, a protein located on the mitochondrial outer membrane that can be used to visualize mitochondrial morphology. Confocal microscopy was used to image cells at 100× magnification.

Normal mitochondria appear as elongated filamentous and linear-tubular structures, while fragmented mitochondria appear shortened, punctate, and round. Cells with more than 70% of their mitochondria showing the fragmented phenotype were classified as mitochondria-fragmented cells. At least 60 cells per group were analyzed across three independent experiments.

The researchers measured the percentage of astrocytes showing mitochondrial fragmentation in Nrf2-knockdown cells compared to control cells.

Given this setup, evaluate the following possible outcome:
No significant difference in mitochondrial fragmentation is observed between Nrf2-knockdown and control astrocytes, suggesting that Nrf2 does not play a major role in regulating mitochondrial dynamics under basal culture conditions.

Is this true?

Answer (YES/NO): NO